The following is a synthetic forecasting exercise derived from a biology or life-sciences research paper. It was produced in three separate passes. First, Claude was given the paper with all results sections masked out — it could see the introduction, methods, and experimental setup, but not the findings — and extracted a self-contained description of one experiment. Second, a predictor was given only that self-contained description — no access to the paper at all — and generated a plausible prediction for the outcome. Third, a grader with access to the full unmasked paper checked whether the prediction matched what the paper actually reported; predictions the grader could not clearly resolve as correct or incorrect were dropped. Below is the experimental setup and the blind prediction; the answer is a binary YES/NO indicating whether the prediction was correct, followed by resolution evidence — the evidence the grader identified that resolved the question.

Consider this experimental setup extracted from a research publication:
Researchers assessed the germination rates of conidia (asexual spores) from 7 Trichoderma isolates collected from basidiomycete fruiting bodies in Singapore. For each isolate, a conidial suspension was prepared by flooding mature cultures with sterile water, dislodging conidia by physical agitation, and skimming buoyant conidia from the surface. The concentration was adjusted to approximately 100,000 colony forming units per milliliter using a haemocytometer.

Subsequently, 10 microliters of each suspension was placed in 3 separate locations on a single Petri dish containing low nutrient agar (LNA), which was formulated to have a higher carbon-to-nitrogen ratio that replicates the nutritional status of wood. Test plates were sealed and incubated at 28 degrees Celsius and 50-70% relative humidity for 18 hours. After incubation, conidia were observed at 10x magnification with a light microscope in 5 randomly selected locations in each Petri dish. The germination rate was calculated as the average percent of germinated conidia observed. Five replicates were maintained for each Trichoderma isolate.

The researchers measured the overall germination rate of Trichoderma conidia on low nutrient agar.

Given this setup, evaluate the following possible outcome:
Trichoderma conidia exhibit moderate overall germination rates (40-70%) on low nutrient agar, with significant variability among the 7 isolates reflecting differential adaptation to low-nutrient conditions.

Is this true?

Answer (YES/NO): NO